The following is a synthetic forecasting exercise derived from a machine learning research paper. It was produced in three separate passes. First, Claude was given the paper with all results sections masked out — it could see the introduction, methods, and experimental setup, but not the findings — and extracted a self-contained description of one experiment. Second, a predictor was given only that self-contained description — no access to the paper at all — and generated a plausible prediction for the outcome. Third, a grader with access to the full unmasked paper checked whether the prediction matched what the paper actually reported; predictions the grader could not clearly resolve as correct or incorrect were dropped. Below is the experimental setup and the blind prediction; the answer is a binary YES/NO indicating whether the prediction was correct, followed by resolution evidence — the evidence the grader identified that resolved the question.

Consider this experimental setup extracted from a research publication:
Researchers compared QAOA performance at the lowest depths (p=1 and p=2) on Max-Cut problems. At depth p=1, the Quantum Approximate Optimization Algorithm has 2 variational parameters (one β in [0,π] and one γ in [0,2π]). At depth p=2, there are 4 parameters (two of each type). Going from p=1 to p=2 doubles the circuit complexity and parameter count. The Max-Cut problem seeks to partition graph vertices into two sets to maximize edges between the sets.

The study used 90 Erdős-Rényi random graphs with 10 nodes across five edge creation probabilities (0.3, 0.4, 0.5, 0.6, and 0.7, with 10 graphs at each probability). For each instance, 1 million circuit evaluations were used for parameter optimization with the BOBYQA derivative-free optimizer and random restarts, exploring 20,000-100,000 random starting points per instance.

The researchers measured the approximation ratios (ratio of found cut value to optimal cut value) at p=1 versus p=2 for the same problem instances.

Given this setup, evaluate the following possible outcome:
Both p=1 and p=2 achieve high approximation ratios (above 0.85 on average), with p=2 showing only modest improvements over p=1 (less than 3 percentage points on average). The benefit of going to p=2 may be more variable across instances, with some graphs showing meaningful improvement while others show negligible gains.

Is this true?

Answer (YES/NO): NO